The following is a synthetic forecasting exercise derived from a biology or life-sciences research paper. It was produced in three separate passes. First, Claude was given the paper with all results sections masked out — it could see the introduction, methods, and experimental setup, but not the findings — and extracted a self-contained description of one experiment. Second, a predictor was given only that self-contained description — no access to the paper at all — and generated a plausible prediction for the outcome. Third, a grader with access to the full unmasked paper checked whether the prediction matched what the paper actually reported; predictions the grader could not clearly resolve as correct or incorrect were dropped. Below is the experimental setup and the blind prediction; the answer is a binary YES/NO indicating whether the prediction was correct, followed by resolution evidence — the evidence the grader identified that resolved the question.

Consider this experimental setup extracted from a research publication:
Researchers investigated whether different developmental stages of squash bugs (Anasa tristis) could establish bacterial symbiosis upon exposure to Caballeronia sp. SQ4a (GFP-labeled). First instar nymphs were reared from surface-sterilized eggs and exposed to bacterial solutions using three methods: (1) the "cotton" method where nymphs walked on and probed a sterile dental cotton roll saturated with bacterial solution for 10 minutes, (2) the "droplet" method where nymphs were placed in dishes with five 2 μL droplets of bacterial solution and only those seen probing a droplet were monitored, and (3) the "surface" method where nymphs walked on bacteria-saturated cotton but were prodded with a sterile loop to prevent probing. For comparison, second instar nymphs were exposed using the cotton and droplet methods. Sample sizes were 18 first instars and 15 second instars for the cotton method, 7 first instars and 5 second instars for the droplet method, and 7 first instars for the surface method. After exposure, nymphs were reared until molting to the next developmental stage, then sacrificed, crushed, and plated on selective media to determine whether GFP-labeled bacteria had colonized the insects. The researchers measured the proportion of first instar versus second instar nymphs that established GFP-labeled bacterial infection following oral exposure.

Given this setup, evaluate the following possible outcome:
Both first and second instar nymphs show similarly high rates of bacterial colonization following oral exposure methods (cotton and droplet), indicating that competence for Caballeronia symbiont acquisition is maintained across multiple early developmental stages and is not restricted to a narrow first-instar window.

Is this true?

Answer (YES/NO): NO